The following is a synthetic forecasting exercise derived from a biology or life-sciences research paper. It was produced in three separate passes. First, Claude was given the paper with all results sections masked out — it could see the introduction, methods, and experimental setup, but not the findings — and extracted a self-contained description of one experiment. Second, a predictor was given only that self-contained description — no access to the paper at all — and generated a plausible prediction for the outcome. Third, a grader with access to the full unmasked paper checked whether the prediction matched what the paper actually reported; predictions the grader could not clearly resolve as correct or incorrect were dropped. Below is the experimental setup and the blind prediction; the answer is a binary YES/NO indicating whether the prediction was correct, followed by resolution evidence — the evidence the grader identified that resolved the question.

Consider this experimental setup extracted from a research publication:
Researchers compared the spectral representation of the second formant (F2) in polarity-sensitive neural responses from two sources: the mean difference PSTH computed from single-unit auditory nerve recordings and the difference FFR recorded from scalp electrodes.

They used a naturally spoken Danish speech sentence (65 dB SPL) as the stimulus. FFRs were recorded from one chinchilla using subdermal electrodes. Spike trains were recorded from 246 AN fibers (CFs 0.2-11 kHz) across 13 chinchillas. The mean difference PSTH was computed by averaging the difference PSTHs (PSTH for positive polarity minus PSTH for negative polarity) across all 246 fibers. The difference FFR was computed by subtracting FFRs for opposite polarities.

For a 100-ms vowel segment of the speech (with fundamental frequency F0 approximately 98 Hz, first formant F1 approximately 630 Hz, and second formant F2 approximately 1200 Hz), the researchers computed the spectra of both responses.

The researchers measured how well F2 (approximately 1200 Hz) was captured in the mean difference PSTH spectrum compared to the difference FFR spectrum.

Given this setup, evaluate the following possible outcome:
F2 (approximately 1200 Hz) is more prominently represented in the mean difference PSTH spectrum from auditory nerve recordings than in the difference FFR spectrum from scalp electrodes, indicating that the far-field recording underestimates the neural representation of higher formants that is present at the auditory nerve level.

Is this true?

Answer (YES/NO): NO